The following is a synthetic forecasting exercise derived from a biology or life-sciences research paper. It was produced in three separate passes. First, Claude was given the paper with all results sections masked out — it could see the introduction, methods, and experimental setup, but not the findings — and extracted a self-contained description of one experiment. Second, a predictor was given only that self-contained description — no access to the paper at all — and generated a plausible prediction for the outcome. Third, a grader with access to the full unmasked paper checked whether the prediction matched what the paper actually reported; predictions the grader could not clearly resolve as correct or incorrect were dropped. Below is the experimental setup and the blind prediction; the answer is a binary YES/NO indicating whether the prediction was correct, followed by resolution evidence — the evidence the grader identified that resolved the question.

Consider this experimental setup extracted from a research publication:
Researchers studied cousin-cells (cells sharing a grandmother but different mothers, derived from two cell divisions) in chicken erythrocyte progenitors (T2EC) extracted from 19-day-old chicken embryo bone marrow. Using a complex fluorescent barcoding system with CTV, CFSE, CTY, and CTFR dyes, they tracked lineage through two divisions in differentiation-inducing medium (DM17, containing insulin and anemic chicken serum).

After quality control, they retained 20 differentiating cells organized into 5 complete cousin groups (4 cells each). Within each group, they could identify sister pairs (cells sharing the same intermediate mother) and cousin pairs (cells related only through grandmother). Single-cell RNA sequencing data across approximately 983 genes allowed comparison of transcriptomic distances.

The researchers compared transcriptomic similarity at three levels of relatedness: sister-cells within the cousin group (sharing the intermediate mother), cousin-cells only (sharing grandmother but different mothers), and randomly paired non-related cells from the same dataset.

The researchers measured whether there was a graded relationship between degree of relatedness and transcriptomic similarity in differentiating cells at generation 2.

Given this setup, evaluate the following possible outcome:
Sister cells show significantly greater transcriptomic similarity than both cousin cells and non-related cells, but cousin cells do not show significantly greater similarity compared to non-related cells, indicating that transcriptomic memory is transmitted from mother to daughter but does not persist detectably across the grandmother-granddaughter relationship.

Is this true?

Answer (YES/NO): NO